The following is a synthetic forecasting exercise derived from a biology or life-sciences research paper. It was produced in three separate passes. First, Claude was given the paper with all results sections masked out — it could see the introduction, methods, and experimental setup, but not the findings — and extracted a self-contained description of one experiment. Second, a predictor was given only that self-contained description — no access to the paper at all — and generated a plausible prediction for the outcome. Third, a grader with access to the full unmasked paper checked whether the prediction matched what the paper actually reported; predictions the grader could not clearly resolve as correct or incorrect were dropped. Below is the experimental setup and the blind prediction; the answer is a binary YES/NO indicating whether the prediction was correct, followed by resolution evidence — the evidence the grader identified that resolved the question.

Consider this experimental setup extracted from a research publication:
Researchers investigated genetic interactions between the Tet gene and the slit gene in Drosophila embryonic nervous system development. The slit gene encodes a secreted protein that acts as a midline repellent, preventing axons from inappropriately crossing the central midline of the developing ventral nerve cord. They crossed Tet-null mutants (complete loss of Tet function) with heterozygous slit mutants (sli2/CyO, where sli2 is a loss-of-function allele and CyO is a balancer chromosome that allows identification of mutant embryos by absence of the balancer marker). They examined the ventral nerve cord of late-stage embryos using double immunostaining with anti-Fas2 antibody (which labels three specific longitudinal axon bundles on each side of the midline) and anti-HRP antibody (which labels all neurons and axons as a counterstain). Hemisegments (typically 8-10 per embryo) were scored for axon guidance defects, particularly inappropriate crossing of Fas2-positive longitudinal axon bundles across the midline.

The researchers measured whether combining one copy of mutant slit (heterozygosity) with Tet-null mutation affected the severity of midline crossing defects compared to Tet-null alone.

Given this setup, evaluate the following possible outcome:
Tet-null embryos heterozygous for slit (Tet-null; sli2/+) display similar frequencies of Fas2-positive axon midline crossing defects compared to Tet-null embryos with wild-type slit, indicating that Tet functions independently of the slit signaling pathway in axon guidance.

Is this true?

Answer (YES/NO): NO